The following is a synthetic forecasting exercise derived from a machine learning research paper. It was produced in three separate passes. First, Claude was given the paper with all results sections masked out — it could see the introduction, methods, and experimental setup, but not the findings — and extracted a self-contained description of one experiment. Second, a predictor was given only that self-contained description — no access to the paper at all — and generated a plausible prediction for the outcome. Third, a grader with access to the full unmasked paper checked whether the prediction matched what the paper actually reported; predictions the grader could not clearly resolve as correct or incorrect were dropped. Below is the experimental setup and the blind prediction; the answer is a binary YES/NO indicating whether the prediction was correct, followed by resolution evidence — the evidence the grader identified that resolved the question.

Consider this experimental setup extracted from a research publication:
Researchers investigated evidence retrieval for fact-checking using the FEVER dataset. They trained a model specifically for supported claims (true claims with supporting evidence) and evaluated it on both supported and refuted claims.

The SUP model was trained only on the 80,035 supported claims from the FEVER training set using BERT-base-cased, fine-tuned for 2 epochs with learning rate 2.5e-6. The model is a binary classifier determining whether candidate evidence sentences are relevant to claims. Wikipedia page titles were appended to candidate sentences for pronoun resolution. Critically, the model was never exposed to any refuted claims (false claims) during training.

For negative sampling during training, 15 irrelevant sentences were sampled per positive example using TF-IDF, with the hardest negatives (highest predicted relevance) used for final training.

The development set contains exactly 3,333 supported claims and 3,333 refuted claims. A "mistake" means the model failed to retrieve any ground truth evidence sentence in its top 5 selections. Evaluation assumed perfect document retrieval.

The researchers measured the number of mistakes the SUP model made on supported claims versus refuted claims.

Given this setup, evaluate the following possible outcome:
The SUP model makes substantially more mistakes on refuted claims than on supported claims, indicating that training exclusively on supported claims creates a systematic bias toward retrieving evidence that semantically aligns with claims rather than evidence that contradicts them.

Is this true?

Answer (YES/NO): YES